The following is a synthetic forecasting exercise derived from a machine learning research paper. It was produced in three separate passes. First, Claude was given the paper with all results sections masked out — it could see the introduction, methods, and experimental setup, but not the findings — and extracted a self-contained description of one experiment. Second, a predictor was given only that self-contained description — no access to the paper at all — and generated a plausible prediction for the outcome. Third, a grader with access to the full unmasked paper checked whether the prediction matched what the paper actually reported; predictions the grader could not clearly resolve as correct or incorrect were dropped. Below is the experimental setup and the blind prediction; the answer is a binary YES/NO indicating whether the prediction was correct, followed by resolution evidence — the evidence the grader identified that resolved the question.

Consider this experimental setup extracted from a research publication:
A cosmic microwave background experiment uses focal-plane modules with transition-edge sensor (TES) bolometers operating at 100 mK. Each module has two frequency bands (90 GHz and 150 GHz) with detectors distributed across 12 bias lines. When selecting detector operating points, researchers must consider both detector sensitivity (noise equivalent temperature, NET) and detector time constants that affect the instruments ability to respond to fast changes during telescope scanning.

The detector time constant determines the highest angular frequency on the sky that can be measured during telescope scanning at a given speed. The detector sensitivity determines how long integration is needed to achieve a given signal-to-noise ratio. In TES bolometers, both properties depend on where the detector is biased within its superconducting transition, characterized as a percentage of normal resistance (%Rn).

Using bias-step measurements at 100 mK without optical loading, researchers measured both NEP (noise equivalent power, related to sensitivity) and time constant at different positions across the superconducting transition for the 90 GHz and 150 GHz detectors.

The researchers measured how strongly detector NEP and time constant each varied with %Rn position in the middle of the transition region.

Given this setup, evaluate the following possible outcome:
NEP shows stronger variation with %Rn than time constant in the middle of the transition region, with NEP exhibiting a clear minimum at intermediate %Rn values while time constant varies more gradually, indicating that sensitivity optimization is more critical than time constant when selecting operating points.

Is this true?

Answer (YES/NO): NO